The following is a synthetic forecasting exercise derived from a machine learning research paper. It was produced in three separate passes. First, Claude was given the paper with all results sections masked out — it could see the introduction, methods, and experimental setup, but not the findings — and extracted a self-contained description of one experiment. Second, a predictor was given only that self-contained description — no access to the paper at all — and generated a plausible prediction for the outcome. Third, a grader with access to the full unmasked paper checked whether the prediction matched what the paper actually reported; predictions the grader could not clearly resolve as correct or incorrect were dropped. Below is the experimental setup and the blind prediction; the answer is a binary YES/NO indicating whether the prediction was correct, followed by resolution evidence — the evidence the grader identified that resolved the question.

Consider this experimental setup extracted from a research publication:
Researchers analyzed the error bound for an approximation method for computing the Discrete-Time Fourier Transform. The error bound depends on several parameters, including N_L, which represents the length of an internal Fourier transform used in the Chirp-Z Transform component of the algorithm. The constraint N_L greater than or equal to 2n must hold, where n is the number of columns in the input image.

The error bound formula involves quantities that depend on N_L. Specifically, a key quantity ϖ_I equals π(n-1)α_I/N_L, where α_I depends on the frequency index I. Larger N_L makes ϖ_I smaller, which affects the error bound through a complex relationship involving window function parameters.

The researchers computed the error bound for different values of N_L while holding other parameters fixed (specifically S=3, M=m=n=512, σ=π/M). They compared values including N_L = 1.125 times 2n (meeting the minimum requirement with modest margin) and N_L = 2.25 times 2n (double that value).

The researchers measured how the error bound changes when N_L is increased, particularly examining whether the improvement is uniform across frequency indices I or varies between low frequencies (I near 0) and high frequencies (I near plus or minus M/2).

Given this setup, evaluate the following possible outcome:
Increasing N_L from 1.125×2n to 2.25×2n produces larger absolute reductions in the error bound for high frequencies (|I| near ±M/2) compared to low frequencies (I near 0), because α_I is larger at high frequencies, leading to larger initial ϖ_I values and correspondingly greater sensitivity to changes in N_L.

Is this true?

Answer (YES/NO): YES